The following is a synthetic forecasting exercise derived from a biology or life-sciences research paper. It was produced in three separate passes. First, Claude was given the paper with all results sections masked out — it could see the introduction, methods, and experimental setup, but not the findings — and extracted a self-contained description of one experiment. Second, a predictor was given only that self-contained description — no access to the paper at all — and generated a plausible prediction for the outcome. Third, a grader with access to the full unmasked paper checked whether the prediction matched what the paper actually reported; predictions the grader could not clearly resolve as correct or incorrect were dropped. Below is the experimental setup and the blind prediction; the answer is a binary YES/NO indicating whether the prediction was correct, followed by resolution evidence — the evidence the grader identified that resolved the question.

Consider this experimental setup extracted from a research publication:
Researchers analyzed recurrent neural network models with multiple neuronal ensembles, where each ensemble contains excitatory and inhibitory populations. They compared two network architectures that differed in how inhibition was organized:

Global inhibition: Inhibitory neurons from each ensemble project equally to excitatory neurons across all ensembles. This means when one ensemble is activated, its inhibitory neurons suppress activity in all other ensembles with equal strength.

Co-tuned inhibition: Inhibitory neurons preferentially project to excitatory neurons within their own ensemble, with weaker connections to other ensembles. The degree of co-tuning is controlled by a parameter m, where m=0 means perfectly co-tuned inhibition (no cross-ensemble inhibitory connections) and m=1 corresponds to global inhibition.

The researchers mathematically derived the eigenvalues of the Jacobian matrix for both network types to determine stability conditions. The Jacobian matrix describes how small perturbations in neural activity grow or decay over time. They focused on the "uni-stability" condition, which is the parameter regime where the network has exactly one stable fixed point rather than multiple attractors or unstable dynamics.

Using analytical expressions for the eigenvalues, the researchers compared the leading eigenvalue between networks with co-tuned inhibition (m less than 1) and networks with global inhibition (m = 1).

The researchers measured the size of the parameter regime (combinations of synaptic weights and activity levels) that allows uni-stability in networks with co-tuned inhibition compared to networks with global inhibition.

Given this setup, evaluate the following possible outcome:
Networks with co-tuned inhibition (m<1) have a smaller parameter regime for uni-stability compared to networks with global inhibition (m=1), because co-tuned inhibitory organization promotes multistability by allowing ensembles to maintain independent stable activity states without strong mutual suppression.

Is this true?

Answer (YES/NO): NO